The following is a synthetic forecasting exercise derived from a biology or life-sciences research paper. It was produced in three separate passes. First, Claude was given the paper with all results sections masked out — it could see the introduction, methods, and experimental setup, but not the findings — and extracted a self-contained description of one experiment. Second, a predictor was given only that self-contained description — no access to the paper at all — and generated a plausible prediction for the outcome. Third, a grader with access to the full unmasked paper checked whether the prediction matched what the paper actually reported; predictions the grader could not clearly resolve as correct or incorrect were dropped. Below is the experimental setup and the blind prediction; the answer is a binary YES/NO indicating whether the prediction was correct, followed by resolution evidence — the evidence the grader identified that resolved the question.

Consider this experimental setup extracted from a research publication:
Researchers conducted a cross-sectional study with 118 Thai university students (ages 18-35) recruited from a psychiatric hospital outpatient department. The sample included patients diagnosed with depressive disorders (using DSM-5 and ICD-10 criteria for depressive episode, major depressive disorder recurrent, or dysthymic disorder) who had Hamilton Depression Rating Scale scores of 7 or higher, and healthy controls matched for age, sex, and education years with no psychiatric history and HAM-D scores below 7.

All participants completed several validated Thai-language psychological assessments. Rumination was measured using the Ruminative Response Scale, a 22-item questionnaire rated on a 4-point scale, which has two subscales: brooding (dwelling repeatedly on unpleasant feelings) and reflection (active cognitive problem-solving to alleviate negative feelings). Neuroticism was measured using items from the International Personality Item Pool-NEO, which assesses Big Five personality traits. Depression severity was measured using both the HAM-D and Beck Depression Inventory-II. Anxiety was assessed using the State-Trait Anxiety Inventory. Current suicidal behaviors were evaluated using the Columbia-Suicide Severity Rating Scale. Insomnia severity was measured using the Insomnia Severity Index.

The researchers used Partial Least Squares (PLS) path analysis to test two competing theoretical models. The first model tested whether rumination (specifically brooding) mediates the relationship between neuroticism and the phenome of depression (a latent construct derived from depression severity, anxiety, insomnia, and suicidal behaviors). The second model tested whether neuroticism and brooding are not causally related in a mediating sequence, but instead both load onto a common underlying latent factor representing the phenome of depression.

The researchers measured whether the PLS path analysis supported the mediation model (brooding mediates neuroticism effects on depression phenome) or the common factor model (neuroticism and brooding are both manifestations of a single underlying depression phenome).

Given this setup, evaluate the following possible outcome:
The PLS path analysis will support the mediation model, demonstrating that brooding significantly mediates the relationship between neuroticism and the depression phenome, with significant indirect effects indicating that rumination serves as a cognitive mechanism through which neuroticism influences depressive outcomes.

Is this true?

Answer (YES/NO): NO